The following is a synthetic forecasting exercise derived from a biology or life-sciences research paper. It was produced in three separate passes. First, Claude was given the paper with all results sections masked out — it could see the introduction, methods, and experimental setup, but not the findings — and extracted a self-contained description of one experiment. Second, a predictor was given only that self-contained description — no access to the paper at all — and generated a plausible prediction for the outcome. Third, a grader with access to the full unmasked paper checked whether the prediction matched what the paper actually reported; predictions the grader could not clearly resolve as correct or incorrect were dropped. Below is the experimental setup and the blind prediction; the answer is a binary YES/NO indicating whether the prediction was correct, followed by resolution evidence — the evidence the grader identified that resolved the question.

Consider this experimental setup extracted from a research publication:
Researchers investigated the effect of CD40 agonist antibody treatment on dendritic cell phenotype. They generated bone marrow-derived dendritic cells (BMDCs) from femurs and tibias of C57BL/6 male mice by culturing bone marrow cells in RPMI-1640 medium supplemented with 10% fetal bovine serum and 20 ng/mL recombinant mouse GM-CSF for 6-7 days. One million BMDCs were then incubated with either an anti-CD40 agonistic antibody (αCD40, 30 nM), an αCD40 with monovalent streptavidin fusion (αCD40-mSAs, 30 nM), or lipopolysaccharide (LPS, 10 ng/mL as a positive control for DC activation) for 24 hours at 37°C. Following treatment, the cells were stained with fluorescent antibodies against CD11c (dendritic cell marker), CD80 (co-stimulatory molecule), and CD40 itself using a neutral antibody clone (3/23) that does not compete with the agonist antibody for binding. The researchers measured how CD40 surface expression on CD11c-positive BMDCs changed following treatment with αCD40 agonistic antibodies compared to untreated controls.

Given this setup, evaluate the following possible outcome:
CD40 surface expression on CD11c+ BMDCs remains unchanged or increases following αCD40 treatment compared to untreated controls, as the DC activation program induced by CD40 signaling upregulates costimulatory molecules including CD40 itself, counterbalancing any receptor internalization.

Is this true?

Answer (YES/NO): YES